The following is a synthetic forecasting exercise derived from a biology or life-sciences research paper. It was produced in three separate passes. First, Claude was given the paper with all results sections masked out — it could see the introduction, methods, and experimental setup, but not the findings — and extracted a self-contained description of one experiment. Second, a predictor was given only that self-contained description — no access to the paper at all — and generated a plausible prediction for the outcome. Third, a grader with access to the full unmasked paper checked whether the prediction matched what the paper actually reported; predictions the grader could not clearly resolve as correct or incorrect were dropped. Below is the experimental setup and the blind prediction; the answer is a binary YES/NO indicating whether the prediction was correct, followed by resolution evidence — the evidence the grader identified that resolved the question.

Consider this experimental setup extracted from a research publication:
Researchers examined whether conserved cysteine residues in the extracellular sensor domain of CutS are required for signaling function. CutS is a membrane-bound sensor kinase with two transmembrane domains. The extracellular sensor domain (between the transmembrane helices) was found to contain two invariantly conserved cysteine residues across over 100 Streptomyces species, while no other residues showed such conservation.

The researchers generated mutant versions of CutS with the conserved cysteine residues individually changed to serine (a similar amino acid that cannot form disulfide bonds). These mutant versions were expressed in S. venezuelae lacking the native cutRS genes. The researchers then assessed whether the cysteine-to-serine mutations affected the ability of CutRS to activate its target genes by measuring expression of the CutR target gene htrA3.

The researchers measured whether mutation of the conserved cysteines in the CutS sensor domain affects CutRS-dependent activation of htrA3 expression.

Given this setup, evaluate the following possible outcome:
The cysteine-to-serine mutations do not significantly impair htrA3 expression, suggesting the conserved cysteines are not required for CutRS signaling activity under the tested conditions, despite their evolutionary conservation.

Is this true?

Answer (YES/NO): YES